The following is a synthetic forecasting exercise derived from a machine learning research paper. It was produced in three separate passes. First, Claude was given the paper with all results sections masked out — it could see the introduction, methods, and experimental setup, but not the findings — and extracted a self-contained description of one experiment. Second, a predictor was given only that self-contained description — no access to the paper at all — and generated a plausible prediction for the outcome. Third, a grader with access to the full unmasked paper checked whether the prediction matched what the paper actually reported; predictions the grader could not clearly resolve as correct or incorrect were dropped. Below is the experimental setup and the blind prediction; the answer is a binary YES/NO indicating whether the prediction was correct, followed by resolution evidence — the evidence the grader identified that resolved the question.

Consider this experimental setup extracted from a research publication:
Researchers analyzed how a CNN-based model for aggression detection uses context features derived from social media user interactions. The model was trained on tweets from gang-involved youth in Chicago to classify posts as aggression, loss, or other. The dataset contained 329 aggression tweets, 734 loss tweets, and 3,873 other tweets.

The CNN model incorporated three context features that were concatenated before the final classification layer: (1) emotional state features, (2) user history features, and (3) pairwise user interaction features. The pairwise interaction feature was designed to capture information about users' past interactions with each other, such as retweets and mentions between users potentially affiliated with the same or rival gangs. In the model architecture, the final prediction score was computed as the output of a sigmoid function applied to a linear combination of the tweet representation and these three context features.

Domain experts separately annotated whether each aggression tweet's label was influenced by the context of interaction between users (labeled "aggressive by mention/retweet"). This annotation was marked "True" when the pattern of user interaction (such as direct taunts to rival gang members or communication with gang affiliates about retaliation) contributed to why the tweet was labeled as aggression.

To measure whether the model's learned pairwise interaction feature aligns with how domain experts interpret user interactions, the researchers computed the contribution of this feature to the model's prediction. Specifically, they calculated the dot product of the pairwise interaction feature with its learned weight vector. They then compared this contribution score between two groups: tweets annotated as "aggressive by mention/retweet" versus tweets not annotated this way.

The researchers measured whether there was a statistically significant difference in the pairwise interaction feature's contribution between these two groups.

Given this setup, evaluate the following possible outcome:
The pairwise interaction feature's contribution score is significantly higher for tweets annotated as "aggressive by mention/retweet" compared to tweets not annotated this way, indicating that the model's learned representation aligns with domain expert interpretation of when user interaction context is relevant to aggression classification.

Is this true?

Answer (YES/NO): YES